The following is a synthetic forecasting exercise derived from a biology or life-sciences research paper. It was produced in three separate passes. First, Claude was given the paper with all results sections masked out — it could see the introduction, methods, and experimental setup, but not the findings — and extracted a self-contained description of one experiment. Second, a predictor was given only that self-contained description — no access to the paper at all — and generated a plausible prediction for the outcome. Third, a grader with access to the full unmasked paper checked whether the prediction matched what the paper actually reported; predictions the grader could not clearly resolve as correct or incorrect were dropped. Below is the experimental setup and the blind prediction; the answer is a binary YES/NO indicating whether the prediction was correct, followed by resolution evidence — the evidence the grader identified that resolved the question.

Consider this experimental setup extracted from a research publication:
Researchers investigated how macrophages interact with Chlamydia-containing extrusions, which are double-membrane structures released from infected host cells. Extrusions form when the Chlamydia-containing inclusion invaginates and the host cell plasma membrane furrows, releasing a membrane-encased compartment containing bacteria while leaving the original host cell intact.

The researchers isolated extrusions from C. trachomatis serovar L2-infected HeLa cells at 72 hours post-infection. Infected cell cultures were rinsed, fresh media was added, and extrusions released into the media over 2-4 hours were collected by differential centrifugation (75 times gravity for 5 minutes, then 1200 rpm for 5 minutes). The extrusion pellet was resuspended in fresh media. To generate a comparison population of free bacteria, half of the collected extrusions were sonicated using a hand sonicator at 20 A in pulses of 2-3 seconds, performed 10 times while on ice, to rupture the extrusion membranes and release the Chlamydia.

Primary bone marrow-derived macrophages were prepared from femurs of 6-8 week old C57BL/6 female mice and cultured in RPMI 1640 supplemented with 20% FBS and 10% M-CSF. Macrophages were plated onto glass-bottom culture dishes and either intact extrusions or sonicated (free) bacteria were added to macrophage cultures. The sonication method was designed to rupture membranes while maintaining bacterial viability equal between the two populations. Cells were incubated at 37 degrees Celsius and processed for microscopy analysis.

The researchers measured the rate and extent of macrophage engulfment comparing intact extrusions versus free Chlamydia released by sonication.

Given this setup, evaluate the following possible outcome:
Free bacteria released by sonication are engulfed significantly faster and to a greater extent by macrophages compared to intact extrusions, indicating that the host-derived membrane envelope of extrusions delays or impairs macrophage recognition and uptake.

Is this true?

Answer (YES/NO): NO